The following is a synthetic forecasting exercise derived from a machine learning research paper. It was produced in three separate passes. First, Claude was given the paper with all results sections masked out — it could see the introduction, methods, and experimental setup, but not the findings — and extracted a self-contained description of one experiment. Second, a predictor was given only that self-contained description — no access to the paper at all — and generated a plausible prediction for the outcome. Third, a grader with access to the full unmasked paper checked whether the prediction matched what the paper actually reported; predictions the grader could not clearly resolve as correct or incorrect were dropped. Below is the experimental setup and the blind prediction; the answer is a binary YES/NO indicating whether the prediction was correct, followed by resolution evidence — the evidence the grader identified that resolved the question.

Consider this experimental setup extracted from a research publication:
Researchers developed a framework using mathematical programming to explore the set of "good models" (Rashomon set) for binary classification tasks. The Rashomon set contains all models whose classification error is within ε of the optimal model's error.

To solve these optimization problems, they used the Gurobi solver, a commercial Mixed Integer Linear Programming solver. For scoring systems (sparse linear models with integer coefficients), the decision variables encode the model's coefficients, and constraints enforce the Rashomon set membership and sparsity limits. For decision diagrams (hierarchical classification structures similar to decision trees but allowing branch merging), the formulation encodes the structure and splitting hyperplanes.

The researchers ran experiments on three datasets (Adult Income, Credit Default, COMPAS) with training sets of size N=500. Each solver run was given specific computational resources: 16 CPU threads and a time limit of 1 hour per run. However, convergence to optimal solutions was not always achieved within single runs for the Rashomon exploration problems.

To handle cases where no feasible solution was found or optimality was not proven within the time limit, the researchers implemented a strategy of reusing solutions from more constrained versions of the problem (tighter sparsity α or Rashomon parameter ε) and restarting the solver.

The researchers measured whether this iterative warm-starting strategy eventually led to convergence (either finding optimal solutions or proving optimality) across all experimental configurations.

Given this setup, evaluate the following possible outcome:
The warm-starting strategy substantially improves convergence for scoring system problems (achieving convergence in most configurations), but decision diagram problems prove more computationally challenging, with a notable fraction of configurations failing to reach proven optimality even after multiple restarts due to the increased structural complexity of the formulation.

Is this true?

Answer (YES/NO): NO